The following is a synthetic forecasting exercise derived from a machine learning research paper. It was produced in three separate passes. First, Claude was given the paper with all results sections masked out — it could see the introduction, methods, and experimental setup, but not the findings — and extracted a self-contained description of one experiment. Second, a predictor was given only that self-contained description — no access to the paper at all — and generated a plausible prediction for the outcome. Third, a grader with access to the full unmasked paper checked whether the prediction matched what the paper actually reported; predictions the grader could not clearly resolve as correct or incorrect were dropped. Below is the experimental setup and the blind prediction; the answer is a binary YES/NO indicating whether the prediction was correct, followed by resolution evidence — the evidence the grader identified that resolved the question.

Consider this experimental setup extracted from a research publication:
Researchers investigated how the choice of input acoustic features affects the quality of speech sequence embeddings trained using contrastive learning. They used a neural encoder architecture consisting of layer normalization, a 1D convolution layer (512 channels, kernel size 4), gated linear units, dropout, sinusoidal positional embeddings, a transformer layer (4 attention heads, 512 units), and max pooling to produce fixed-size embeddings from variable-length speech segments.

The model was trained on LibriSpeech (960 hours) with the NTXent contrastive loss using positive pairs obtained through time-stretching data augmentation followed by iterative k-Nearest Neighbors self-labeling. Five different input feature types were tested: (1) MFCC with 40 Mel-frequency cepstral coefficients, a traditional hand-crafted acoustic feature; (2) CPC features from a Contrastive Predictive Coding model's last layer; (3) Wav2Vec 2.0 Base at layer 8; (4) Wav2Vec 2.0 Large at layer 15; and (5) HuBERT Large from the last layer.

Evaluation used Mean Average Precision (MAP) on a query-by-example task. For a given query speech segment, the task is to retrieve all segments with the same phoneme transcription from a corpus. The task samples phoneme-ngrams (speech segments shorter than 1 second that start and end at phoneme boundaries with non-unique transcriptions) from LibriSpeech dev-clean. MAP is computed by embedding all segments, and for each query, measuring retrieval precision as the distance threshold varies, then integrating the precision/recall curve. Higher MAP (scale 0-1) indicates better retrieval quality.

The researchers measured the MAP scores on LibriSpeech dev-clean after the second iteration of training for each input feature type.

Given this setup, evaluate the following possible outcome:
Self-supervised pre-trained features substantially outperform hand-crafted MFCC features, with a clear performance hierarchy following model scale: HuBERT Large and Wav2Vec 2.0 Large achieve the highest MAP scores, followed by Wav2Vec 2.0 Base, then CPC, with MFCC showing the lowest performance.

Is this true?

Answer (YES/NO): NO